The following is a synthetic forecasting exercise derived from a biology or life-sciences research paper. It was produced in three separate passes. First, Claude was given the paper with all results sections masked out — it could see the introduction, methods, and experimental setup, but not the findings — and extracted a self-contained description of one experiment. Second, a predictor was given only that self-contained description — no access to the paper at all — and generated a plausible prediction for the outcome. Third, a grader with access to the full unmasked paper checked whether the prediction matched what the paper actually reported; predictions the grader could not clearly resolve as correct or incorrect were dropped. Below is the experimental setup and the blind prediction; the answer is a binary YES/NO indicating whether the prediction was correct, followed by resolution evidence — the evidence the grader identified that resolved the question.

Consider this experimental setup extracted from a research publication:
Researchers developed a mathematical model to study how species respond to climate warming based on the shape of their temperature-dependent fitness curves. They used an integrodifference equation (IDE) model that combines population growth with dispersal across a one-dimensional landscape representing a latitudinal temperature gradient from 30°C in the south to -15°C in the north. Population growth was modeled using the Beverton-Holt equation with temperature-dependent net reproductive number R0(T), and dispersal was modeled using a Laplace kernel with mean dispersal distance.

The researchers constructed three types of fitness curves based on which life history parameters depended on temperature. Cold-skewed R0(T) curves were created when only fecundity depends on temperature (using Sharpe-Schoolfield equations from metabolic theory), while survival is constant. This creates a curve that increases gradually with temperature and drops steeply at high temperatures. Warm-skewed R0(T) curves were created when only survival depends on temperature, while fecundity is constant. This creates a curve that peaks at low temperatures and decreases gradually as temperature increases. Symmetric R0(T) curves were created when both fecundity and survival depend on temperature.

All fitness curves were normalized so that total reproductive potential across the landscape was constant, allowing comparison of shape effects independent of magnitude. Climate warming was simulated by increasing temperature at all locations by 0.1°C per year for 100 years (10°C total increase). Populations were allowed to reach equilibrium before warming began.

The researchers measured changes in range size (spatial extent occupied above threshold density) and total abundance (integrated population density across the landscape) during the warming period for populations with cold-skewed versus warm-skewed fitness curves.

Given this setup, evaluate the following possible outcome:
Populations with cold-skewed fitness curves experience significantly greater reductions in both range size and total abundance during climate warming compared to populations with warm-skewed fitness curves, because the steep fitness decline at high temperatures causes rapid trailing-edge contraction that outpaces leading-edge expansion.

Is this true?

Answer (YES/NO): NO